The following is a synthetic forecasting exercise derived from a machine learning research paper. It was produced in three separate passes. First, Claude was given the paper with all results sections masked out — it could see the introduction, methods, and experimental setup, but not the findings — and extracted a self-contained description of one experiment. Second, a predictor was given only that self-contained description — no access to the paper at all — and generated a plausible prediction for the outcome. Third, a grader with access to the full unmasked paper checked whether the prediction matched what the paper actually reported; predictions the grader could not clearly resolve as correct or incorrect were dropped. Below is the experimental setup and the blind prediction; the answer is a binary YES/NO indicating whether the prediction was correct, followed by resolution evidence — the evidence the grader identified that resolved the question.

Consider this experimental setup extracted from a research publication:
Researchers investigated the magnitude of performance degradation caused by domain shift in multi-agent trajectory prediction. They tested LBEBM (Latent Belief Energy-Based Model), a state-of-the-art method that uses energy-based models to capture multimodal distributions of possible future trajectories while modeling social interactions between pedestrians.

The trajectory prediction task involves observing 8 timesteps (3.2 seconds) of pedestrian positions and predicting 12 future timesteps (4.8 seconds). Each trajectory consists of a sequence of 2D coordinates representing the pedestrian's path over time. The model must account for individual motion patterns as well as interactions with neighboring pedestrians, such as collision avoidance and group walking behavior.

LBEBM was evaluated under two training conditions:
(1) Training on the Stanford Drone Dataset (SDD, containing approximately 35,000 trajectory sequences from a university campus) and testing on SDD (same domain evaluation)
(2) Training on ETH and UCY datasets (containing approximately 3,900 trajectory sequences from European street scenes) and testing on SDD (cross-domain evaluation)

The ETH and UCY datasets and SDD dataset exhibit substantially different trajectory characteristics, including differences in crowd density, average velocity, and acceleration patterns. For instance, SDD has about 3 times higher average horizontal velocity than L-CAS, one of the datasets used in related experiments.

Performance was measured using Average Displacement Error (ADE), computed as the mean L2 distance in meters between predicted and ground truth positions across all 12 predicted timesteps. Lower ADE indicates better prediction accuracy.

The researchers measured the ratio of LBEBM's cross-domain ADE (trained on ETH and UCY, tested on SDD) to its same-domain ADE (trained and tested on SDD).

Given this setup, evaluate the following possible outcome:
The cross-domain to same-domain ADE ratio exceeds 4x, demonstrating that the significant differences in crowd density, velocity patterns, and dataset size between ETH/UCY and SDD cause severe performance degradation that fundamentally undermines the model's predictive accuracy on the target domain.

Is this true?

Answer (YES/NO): NO